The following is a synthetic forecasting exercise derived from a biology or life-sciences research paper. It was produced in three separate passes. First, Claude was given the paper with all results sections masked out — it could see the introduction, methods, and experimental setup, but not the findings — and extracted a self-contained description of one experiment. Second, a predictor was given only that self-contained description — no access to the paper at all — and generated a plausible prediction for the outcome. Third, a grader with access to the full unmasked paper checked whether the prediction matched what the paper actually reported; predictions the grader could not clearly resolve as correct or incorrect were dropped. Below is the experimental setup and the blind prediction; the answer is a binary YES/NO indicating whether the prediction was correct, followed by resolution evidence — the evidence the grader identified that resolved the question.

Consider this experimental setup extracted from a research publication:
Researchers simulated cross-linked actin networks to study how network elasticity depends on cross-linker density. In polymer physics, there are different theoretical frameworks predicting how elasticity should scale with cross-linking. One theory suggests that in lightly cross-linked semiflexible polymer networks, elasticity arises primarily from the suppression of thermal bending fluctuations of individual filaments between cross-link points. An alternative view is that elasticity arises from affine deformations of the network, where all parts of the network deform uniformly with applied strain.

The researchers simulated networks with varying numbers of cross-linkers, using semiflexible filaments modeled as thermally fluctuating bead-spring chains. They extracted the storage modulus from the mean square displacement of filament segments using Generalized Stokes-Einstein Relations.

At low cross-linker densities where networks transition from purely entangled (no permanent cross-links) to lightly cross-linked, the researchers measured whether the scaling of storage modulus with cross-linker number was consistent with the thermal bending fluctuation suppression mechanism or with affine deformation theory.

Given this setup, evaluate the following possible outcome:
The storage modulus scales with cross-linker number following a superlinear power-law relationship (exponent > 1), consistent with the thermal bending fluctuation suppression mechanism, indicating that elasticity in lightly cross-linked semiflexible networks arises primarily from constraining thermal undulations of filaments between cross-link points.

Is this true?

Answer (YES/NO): YES